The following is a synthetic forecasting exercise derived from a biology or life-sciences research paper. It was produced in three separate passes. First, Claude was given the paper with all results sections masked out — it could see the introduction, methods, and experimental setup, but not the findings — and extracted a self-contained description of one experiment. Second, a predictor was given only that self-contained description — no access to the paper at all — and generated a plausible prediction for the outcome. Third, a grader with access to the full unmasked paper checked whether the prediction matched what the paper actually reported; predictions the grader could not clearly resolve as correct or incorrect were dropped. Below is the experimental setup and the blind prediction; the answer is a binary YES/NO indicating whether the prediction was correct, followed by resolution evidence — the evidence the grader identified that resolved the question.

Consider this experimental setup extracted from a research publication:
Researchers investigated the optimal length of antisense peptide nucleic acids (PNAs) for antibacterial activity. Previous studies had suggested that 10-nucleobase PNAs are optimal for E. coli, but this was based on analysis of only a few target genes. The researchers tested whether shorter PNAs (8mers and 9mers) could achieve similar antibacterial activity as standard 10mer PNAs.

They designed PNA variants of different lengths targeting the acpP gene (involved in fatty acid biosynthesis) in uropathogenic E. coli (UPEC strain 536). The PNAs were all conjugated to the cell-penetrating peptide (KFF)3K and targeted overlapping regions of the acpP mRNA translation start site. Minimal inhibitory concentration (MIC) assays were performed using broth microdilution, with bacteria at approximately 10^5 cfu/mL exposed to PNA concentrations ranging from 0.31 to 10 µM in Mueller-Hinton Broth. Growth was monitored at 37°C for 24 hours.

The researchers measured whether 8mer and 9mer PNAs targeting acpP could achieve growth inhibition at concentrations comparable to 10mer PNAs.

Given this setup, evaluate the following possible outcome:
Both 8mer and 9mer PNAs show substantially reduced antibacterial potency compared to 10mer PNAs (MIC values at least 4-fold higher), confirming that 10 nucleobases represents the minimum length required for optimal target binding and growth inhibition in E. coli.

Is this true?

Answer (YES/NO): NO